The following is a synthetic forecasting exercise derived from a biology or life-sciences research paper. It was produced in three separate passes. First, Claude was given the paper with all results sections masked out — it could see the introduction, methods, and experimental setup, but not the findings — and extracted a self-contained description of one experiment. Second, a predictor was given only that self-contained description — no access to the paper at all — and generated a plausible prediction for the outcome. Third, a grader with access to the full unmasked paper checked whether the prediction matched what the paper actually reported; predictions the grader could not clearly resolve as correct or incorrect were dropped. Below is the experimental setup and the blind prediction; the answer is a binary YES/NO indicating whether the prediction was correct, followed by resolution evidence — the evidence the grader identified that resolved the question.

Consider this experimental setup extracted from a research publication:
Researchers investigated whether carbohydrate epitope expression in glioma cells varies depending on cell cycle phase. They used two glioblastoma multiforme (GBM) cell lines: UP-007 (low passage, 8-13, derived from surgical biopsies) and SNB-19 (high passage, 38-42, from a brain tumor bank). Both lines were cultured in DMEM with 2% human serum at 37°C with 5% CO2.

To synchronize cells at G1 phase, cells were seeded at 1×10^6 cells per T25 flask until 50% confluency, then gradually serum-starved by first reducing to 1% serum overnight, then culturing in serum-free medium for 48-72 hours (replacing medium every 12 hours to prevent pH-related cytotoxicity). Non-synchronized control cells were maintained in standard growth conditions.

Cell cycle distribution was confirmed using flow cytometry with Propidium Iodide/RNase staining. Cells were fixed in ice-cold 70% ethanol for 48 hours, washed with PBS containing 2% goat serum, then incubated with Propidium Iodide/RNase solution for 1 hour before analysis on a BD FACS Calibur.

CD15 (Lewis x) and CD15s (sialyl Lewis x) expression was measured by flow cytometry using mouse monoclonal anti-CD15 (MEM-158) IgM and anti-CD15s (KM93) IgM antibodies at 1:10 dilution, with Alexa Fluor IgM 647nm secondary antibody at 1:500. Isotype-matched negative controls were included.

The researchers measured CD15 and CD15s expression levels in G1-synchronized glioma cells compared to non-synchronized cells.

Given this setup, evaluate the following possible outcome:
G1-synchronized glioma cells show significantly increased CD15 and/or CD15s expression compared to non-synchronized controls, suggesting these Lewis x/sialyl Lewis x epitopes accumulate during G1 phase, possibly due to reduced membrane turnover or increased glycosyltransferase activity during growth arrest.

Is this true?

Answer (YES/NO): YES